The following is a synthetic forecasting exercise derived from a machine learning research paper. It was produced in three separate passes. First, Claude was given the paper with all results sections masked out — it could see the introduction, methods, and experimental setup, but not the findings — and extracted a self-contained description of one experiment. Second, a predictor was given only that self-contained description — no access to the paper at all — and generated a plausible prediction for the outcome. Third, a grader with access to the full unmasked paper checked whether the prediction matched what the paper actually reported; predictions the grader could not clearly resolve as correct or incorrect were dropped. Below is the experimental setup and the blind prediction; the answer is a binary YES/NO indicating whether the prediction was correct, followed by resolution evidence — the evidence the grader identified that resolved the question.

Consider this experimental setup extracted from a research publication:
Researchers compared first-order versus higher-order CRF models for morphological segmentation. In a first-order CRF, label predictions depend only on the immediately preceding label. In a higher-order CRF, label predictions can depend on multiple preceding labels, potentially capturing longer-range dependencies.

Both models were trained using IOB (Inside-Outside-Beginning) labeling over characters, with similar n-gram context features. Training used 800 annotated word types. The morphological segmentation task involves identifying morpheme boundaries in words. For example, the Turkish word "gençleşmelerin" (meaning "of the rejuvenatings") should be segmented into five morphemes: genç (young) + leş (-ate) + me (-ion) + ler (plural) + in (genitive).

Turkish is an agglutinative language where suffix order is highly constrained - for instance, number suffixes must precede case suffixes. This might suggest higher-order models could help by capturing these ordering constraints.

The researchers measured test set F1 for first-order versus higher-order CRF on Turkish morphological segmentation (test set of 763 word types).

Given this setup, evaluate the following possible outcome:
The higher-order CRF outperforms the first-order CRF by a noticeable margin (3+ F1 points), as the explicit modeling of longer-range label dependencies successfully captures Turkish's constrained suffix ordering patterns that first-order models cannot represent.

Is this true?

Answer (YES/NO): NO